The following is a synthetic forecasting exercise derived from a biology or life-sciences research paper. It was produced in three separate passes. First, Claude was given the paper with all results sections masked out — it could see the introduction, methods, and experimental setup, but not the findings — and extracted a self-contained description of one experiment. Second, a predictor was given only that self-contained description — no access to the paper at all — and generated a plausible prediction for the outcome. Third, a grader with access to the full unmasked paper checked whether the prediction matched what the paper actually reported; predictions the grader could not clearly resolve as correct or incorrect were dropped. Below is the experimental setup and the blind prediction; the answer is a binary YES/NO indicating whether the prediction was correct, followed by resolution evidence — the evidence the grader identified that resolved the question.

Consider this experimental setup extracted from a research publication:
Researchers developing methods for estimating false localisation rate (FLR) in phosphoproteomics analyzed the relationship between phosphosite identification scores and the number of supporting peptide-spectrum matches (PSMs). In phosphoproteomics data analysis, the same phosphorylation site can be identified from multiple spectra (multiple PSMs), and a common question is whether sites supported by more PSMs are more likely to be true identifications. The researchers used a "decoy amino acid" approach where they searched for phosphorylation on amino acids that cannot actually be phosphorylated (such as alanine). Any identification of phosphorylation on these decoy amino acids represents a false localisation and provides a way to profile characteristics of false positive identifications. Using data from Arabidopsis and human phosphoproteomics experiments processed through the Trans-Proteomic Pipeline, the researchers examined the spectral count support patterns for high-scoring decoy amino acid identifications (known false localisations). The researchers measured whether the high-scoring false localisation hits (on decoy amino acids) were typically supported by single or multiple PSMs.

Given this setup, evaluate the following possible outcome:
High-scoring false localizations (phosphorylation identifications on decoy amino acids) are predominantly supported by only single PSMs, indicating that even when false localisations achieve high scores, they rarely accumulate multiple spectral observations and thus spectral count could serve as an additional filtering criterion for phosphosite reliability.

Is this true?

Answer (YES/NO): YES